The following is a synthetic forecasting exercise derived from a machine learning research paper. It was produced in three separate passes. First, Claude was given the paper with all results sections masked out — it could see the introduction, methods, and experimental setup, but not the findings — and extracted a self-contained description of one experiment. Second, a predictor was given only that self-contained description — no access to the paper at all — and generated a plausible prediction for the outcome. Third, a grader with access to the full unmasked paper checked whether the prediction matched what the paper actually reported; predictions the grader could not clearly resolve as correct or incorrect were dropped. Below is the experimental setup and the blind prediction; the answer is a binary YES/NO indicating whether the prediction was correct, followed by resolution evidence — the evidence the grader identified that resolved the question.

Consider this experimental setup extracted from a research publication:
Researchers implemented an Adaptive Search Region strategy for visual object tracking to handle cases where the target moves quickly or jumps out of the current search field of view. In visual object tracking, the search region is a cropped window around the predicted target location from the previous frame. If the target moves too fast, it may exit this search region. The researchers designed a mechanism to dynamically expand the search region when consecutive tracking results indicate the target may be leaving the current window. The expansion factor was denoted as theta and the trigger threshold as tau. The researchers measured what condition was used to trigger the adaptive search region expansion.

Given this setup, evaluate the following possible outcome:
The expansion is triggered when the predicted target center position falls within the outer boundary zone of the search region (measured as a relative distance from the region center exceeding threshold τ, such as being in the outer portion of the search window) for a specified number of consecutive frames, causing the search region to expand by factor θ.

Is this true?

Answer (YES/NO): NO